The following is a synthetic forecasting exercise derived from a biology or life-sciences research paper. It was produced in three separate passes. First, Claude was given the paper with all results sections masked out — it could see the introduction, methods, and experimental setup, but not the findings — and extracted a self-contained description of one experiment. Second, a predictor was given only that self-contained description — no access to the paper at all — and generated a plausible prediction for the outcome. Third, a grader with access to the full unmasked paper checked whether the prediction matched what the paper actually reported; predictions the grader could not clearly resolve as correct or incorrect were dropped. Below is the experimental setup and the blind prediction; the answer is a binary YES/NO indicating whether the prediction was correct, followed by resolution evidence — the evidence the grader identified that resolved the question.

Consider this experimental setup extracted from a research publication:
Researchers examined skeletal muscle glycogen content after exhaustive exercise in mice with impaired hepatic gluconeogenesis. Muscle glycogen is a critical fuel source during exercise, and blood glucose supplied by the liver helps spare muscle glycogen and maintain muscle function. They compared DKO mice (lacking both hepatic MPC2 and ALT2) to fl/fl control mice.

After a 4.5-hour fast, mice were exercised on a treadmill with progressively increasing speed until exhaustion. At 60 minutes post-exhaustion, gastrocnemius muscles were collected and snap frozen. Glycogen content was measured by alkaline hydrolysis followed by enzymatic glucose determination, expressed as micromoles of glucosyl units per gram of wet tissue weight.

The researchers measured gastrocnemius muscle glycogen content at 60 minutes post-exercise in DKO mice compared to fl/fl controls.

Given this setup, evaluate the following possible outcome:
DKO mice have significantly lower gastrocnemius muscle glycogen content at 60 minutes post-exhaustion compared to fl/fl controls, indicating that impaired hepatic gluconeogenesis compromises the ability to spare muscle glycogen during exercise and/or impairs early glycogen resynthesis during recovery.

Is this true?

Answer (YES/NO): YES